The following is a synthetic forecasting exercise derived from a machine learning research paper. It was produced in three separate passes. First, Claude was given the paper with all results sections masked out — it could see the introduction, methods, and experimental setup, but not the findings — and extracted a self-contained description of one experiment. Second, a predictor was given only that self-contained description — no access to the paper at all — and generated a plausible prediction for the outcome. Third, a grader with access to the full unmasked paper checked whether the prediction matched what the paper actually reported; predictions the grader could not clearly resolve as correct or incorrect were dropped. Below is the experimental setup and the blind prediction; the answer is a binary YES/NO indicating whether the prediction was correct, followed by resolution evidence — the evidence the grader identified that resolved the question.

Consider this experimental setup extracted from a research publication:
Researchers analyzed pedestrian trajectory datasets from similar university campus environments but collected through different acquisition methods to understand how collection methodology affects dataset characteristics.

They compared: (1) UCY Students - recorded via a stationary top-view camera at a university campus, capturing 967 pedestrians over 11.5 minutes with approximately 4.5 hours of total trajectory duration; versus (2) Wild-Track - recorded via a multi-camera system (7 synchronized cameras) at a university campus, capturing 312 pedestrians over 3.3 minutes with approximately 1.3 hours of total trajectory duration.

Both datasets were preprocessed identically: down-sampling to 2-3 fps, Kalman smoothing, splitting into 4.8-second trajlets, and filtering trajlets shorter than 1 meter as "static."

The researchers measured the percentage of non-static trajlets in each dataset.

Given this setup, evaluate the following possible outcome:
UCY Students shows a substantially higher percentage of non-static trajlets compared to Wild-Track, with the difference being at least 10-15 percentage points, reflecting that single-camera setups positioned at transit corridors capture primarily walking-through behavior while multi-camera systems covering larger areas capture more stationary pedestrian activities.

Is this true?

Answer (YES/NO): YES